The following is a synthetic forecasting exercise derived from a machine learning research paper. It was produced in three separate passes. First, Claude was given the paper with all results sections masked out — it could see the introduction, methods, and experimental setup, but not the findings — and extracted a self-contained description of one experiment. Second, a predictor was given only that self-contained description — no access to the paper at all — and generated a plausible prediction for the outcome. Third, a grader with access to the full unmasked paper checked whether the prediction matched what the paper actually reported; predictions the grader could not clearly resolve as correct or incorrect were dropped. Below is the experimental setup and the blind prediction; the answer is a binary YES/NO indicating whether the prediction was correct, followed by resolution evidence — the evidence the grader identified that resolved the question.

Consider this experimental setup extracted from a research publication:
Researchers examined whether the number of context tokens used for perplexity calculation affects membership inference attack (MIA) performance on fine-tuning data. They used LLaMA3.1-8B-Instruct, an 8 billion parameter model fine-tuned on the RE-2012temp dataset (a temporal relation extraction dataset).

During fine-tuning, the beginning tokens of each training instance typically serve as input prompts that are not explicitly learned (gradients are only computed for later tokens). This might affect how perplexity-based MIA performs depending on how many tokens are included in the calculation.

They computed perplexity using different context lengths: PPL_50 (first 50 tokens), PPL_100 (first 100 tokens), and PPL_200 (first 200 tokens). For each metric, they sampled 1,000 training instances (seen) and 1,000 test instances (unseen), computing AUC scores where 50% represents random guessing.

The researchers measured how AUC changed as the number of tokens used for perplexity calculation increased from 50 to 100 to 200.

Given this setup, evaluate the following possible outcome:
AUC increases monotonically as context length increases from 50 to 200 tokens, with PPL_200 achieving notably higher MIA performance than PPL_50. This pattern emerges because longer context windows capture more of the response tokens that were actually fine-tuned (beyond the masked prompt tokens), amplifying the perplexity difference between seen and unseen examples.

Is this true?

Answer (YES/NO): YES